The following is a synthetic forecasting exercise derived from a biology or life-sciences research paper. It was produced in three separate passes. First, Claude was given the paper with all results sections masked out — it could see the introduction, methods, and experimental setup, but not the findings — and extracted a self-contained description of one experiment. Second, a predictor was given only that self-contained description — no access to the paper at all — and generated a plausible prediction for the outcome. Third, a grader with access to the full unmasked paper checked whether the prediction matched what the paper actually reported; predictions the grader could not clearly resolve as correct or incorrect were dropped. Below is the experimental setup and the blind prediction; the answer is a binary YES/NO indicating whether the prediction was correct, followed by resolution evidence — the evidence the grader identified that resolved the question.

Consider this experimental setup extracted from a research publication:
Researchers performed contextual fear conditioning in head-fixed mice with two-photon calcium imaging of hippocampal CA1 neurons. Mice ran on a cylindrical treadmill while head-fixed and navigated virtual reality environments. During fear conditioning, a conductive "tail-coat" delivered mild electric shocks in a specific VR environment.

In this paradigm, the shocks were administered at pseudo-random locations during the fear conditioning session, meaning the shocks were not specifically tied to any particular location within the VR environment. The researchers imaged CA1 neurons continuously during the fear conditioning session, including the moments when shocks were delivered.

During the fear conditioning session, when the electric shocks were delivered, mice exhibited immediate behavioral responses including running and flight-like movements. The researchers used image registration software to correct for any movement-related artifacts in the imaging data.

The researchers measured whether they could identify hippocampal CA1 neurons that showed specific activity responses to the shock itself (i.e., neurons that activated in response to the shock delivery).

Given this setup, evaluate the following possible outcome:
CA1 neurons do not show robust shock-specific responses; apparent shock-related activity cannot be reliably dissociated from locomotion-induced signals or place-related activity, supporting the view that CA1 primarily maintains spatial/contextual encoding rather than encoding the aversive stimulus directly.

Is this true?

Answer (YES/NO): NO